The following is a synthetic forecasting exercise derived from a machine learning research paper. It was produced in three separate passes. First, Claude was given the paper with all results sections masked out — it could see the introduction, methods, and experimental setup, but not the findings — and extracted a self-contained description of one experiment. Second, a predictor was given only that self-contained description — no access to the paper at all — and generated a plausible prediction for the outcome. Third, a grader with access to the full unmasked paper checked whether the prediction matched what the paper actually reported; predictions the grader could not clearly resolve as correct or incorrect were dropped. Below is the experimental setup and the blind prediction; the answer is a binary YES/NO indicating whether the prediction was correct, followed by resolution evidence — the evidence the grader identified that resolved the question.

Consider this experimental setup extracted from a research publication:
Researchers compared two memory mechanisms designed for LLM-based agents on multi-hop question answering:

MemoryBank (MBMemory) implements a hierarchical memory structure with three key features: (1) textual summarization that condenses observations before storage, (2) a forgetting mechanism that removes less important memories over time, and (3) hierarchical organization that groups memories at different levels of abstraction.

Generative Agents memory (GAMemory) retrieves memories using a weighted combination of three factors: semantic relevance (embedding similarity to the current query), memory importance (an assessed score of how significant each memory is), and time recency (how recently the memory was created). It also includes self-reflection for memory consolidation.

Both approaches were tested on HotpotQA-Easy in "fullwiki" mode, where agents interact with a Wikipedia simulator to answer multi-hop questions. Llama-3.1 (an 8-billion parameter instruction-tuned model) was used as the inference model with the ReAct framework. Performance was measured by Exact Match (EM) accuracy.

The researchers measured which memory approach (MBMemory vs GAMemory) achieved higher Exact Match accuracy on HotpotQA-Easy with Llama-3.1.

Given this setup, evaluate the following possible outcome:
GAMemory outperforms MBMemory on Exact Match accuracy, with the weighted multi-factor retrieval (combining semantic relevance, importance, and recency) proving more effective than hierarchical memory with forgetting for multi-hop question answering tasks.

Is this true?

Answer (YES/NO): NO